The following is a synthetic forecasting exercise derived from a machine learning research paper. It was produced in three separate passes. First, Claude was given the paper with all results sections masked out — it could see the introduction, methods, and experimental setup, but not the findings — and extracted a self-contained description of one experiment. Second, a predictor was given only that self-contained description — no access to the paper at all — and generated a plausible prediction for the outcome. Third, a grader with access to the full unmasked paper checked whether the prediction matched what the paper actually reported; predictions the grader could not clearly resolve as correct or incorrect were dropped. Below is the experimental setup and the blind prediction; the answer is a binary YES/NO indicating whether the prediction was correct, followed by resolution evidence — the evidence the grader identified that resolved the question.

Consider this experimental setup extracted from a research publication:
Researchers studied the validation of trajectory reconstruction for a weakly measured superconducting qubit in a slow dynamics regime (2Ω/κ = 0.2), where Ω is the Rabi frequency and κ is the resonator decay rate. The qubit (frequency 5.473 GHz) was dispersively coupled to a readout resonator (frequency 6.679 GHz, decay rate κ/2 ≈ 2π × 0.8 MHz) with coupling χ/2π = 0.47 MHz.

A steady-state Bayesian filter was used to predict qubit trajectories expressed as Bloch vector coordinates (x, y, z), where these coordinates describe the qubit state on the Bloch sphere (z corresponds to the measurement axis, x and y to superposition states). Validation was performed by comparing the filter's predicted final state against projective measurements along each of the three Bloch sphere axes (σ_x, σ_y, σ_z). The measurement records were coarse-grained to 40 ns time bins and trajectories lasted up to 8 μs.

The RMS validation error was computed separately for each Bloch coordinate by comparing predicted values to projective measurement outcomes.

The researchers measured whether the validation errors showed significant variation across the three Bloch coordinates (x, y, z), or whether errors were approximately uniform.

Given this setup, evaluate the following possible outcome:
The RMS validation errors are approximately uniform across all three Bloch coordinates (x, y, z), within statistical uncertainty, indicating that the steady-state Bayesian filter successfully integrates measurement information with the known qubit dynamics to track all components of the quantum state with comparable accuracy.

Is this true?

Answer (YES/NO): YES